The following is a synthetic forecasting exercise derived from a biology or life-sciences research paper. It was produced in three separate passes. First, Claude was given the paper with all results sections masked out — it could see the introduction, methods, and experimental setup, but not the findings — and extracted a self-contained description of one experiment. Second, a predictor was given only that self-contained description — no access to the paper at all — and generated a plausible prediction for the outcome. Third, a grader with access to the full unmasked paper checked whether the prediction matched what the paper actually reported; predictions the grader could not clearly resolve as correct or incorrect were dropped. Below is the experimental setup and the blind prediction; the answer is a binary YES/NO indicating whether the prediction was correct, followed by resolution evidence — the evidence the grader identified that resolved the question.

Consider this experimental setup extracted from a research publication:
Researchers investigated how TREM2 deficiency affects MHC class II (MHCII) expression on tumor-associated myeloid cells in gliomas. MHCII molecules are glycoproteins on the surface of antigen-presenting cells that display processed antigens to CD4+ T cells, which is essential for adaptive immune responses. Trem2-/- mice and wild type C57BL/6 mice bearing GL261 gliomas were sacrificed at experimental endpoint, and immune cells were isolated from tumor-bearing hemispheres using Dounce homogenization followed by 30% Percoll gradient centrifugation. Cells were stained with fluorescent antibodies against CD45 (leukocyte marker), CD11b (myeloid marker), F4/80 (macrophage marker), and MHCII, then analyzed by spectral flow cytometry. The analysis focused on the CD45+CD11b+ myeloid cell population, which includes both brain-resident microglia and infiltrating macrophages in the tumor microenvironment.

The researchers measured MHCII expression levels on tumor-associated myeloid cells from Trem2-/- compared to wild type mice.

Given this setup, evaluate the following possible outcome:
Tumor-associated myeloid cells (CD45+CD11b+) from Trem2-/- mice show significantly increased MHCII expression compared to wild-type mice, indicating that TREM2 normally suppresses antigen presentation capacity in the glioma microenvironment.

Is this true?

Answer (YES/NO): NO